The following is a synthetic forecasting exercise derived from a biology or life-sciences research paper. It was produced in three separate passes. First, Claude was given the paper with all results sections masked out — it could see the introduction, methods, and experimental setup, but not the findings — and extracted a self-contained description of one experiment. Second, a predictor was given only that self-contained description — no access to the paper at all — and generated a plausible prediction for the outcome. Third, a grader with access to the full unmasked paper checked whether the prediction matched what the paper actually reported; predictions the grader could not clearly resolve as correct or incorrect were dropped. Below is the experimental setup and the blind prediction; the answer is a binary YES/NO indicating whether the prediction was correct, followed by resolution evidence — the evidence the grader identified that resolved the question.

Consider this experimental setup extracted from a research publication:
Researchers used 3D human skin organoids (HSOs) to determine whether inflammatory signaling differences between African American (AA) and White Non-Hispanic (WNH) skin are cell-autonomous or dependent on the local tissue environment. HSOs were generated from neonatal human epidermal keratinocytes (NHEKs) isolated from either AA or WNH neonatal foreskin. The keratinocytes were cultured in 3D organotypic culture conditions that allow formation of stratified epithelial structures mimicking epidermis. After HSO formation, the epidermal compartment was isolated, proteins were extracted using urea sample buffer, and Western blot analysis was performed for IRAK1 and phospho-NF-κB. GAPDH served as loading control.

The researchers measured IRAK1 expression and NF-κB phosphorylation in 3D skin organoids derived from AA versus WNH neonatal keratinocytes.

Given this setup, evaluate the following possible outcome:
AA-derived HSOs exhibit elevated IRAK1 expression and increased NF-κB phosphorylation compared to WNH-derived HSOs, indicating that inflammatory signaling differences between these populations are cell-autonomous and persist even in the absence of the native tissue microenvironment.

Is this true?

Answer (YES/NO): NO